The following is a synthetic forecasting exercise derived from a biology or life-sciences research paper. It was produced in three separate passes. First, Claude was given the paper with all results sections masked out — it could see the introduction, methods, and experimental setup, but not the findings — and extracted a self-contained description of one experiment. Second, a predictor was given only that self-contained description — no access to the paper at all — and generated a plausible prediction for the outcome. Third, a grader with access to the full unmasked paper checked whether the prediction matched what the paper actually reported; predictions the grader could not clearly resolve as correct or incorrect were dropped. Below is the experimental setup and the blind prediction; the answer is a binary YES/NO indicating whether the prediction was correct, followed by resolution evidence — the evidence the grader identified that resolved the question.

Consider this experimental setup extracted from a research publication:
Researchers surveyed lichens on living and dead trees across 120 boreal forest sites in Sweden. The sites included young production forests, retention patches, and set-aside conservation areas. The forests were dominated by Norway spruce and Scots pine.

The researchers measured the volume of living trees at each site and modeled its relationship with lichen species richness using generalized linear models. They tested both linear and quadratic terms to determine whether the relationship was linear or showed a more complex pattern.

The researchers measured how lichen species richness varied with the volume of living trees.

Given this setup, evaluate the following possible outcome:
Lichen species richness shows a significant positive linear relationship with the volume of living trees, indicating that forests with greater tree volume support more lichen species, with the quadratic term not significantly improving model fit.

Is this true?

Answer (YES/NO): NO